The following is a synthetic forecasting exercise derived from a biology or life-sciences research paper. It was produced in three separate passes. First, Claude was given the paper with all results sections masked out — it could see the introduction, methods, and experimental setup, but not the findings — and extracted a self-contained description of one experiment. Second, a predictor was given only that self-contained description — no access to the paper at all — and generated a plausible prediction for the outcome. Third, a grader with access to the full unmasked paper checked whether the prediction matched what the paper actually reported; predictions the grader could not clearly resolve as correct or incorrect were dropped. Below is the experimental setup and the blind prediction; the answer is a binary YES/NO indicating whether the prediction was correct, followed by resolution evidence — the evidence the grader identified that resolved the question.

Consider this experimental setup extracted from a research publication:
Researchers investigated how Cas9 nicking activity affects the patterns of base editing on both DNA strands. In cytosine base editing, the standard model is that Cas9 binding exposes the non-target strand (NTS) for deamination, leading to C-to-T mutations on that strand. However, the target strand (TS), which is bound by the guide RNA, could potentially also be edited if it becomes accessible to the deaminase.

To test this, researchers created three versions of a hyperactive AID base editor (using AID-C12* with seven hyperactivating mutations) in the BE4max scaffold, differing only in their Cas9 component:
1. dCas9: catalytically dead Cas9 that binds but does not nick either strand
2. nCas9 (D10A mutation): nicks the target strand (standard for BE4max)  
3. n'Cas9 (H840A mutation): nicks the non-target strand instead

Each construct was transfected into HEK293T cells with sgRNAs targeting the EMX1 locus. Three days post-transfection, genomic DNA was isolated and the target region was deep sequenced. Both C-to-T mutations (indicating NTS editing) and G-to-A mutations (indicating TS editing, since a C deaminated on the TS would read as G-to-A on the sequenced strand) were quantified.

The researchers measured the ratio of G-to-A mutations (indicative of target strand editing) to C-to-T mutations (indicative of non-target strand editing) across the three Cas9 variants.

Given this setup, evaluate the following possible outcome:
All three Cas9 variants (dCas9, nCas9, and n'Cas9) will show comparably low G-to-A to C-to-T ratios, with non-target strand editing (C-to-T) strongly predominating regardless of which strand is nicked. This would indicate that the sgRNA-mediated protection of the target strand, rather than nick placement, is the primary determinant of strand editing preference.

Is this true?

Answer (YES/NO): NO